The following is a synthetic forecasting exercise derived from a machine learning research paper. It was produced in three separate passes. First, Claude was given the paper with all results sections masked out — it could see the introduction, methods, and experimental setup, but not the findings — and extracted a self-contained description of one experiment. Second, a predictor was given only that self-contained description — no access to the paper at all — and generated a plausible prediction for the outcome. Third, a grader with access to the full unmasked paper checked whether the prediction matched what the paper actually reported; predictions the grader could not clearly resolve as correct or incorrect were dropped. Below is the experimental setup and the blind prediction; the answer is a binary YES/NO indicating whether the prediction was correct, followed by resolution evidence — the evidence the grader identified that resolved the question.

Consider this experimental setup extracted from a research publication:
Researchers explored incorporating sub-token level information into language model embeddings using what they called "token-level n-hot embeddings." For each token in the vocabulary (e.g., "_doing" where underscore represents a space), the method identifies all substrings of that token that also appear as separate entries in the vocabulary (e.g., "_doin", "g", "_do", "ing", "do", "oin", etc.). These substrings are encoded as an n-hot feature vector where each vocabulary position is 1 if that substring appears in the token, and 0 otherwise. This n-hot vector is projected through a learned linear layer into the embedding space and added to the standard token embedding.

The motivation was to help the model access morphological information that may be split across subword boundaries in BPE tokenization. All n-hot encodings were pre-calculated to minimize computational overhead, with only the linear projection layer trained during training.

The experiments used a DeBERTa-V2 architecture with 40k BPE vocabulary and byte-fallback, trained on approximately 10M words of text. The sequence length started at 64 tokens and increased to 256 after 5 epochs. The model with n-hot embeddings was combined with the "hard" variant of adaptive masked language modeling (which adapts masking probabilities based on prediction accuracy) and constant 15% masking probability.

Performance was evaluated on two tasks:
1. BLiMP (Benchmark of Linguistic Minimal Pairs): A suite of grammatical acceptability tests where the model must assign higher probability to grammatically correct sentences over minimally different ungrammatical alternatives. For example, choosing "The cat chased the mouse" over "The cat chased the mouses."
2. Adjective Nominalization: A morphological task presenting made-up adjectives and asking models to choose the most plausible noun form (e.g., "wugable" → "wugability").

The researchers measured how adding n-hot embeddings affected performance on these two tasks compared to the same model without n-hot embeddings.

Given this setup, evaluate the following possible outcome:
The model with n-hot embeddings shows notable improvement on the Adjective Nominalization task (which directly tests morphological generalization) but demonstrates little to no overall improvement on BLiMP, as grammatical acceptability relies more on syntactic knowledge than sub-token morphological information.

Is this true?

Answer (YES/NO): NO